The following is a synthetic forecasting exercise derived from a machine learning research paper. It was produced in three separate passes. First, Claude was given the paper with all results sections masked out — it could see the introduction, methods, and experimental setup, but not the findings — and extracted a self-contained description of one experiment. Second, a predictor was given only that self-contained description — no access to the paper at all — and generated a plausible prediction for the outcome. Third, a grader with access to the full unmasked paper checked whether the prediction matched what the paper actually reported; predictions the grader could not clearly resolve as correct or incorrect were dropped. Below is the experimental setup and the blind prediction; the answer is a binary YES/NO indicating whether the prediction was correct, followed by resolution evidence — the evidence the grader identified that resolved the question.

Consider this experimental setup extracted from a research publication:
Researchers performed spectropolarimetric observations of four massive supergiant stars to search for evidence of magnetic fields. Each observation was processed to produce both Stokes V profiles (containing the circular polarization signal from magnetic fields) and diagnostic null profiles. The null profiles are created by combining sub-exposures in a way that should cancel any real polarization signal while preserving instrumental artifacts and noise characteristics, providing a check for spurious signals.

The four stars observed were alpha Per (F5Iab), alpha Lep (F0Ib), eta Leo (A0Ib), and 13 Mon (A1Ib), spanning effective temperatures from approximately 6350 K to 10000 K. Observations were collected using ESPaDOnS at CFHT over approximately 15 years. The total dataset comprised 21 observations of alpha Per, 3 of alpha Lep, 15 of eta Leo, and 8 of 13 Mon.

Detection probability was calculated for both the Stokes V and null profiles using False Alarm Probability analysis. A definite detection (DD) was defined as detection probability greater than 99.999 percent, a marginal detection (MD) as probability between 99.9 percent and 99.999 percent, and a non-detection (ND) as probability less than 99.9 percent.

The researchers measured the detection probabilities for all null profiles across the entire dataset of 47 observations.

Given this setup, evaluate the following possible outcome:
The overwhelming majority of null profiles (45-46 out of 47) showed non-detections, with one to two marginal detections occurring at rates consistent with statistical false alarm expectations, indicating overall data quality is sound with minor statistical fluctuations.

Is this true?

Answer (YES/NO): NO